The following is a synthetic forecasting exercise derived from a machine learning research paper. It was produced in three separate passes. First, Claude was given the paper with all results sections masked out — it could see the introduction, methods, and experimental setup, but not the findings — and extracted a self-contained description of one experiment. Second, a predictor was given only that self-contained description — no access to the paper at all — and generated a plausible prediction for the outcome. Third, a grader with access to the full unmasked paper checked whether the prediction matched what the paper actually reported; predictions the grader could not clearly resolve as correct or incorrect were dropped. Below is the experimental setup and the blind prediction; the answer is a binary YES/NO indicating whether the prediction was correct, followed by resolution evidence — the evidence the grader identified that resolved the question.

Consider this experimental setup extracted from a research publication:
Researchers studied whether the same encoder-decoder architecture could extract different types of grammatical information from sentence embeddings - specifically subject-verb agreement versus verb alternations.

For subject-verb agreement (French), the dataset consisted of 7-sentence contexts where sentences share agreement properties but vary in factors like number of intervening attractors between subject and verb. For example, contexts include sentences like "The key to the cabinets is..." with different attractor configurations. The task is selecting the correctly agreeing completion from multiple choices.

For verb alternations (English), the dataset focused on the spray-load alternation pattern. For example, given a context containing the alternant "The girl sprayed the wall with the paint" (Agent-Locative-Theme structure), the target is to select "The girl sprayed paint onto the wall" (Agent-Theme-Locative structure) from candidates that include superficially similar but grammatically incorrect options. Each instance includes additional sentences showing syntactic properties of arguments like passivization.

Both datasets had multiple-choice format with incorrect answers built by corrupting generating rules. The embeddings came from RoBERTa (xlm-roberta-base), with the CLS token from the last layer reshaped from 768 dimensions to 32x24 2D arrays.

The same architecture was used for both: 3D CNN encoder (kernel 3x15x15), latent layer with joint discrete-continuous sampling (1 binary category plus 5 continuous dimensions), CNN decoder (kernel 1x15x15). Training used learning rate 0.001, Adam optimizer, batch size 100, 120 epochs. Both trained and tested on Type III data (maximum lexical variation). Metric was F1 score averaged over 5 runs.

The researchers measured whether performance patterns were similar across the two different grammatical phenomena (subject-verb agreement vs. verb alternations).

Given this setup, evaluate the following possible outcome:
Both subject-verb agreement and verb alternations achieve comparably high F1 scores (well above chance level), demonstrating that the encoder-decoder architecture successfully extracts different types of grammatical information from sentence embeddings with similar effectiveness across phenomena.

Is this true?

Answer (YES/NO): NO